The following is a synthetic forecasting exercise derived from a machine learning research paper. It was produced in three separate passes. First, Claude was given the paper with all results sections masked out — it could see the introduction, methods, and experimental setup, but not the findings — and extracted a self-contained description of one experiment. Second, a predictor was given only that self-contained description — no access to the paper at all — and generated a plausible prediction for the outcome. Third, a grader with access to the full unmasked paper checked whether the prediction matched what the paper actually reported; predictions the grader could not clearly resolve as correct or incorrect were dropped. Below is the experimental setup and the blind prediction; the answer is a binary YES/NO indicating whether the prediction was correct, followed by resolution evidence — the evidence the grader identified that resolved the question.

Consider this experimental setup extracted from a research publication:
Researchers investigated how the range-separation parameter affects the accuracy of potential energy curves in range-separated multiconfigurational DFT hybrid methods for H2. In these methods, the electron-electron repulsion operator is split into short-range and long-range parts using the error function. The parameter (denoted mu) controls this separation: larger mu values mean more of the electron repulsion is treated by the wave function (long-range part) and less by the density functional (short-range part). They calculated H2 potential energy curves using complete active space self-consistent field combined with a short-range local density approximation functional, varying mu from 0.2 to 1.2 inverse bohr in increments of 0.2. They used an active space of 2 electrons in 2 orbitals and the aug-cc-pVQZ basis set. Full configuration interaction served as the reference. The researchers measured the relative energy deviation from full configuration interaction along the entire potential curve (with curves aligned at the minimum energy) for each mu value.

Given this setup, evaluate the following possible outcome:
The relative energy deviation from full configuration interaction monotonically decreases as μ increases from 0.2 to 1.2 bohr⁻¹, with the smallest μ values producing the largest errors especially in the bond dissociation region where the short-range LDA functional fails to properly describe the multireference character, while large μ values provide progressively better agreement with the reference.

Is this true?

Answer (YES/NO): NO